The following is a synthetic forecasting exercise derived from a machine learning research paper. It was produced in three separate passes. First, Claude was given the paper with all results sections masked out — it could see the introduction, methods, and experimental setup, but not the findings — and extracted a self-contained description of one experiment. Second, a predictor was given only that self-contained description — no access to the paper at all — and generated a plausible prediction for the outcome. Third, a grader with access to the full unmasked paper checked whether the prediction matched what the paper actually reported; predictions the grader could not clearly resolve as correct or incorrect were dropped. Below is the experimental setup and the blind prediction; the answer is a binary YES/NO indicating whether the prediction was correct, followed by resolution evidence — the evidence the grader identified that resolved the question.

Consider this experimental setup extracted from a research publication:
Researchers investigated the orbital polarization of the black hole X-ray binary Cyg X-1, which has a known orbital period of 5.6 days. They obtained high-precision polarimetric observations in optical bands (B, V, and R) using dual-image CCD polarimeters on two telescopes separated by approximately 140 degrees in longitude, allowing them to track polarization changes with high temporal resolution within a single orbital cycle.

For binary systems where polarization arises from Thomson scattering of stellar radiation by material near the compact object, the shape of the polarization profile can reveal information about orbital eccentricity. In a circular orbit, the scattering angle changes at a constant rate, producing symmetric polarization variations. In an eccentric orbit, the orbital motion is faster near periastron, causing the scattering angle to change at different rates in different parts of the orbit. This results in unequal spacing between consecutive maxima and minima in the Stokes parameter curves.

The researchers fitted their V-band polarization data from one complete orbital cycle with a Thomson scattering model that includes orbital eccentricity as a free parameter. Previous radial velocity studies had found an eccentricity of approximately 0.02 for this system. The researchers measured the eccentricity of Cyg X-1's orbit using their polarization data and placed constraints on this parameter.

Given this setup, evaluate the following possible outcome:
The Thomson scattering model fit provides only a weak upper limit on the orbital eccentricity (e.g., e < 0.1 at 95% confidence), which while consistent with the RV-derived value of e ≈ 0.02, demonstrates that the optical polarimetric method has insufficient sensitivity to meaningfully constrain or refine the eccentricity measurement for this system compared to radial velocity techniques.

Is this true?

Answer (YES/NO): NO